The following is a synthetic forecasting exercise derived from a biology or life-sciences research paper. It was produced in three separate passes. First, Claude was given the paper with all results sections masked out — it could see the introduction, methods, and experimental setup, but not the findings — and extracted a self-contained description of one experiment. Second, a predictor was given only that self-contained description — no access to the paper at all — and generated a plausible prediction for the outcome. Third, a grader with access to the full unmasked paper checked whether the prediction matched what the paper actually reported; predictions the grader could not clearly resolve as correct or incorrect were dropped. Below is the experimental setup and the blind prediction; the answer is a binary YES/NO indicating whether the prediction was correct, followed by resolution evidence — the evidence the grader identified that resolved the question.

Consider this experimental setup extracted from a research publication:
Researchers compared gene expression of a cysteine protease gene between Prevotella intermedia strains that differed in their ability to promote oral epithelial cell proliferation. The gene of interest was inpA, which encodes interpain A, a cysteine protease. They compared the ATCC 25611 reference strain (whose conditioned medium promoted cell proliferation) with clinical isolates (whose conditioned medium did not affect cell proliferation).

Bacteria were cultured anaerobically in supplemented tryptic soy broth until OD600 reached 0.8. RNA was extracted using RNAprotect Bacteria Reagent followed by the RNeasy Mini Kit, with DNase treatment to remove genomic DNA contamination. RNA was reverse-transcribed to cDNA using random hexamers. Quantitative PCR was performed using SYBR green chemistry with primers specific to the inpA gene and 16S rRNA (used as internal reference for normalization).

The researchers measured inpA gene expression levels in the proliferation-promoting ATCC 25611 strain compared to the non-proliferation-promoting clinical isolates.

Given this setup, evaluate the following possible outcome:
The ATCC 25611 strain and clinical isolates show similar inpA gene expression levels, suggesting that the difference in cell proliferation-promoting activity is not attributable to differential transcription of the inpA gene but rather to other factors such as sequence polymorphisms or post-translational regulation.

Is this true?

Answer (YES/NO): NO